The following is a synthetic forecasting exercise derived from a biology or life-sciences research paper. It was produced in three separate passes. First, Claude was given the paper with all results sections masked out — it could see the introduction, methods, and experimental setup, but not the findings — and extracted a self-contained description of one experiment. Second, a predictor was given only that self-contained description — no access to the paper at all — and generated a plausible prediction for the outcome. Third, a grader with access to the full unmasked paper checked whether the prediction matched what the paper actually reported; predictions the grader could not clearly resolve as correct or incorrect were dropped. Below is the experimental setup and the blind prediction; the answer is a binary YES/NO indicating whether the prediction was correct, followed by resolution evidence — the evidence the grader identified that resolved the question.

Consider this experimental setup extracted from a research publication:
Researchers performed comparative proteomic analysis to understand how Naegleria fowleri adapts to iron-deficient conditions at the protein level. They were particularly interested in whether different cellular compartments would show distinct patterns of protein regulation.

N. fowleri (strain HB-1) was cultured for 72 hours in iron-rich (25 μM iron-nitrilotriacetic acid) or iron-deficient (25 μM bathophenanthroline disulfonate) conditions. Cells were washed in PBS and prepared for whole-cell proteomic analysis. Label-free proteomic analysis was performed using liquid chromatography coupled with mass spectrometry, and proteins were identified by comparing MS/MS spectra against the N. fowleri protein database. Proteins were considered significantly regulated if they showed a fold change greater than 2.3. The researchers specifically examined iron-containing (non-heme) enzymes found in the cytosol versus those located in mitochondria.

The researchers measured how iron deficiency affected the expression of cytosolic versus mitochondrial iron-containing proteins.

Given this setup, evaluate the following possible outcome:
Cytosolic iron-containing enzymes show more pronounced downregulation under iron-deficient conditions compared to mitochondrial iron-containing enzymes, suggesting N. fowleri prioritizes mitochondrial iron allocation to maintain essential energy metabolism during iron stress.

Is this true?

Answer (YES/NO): YES